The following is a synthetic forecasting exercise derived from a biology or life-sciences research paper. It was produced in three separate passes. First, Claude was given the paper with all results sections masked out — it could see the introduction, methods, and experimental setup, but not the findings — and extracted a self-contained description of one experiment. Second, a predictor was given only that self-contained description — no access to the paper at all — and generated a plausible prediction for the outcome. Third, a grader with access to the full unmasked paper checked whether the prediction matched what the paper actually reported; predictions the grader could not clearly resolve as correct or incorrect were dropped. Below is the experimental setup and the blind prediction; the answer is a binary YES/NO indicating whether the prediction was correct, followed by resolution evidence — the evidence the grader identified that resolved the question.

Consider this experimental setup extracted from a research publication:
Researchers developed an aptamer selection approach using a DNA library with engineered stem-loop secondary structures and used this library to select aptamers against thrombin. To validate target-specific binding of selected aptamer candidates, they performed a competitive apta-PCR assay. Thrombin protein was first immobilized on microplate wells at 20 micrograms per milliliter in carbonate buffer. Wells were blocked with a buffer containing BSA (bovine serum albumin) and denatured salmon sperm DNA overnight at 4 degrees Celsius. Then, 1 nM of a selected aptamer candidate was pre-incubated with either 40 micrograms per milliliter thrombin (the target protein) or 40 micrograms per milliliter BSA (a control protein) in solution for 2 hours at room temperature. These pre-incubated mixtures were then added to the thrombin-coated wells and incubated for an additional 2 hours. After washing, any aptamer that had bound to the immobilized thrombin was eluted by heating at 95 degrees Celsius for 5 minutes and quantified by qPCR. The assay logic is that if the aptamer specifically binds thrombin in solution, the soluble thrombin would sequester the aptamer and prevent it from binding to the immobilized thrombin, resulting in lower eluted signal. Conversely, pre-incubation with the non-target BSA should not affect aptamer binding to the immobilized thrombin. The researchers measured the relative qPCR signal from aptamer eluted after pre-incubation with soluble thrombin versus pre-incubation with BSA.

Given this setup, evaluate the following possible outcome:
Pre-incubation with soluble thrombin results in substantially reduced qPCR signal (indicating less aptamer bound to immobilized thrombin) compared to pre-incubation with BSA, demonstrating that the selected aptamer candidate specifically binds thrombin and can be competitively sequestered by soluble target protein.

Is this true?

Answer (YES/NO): YES